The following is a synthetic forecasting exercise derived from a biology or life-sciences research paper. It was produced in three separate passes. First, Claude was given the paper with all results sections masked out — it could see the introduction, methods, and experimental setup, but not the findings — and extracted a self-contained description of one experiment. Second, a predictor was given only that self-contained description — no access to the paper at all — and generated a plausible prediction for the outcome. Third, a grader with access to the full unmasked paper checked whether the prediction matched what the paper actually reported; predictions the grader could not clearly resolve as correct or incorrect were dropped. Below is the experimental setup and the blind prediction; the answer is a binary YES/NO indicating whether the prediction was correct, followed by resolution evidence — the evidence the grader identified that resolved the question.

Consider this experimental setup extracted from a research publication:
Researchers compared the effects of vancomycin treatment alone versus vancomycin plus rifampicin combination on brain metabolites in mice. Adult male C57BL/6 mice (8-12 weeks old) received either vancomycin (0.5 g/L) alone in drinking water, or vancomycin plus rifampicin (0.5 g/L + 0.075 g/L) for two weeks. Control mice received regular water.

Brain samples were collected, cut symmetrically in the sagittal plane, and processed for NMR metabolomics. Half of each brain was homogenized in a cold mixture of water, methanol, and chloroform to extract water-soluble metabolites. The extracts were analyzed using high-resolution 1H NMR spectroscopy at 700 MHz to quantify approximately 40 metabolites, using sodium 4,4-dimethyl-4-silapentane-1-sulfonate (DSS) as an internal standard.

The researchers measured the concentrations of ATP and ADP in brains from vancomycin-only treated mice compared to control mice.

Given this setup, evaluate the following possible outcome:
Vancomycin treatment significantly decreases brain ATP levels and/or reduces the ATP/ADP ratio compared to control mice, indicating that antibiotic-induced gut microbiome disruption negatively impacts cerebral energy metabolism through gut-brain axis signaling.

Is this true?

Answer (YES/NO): YES